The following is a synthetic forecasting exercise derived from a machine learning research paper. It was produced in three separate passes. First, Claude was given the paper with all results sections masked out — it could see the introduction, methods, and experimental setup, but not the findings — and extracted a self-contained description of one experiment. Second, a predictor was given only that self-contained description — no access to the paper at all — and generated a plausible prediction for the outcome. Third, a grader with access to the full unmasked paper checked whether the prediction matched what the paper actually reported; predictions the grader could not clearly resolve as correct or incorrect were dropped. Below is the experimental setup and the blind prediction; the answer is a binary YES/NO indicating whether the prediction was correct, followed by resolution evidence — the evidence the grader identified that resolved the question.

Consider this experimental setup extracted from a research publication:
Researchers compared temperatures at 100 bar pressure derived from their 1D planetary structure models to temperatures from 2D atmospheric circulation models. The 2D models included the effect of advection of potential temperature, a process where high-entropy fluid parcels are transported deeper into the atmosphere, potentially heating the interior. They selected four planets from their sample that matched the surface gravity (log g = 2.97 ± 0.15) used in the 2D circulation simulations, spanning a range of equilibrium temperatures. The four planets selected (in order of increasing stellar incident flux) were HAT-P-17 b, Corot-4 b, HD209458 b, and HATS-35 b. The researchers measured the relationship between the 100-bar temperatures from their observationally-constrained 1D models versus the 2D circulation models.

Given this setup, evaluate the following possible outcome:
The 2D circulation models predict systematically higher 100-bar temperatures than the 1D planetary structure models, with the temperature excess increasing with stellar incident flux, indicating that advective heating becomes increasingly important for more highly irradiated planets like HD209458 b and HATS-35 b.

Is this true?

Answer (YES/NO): YES